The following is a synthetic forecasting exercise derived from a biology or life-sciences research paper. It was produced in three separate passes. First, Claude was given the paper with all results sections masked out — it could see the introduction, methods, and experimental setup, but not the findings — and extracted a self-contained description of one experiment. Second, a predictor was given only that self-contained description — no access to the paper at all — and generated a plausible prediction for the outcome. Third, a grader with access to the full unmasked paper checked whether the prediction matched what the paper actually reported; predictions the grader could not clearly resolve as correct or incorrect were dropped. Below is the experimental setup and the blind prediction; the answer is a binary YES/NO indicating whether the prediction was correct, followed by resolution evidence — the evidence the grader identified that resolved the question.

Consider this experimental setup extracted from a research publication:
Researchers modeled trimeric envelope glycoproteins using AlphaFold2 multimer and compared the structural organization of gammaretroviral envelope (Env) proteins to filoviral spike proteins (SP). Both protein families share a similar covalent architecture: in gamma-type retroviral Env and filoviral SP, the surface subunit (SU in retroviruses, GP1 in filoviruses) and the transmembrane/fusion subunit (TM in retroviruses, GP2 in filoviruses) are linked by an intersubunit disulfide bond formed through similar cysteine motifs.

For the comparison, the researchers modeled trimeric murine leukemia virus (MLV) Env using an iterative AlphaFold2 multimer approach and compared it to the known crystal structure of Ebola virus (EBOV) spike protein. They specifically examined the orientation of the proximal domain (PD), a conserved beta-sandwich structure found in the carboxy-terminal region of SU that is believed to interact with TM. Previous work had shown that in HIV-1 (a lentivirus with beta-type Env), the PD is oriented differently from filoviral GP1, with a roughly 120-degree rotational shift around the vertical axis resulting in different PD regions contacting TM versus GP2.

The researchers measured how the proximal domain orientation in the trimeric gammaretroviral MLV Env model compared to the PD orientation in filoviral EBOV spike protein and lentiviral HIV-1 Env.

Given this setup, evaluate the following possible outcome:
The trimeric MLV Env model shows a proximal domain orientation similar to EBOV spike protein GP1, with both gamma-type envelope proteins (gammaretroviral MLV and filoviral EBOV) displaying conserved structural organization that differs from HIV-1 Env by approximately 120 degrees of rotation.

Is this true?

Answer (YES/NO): YES